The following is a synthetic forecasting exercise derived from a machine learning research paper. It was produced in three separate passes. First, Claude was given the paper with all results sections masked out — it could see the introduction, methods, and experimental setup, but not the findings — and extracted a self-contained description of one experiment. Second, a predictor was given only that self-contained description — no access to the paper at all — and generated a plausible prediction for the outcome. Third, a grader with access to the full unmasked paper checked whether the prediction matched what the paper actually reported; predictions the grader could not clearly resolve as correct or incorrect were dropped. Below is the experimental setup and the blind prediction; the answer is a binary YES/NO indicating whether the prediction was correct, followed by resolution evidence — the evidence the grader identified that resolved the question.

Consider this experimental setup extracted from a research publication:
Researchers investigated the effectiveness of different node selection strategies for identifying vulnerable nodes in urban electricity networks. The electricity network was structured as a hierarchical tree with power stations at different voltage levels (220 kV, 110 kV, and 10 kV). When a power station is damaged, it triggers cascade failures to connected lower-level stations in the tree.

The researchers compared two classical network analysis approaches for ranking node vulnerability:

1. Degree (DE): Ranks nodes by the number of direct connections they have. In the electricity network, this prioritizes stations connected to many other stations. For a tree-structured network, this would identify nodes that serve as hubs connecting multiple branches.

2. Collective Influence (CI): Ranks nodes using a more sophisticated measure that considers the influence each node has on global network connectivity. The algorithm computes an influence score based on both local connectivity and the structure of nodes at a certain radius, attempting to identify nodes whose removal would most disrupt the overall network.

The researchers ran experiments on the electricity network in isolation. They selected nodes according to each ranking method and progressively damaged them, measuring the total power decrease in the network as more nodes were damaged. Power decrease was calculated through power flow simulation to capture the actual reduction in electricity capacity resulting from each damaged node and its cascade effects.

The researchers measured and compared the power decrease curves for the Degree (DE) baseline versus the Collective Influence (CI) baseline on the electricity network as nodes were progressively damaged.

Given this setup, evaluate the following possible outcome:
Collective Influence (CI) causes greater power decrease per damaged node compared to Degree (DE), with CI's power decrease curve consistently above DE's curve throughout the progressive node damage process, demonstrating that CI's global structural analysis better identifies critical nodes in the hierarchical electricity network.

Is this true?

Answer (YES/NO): YES